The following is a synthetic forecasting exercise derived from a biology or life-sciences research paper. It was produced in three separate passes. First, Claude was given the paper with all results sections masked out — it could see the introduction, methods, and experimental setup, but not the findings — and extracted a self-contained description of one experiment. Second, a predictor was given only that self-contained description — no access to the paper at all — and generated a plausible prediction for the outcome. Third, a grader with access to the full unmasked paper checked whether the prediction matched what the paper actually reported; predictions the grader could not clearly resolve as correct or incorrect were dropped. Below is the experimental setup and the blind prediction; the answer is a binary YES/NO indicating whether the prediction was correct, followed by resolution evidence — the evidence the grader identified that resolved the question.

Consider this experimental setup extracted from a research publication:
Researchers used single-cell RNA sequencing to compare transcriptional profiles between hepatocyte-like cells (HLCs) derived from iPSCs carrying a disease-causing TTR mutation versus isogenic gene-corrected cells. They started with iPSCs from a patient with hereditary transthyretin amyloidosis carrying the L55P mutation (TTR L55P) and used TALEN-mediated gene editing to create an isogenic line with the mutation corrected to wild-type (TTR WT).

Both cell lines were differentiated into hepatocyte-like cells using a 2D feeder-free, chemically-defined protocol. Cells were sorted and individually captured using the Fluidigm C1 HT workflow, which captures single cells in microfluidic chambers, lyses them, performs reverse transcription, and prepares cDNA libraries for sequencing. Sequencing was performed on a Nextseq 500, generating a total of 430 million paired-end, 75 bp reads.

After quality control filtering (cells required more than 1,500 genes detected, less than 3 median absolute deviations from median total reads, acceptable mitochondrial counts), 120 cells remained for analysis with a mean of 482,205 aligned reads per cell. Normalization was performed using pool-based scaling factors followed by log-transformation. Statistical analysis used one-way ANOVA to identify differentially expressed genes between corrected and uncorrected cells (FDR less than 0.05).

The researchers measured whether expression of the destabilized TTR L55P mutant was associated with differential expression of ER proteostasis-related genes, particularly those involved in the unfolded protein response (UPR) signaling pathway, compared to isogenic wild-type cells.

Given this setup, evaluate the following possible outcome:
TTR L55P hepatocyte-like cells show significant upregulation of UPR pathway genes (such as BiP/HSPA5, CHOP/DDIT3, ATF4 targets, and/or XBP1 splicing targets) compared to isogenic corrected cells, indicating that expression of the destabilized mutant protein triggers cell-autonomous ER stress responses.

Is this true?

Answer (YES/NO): YES